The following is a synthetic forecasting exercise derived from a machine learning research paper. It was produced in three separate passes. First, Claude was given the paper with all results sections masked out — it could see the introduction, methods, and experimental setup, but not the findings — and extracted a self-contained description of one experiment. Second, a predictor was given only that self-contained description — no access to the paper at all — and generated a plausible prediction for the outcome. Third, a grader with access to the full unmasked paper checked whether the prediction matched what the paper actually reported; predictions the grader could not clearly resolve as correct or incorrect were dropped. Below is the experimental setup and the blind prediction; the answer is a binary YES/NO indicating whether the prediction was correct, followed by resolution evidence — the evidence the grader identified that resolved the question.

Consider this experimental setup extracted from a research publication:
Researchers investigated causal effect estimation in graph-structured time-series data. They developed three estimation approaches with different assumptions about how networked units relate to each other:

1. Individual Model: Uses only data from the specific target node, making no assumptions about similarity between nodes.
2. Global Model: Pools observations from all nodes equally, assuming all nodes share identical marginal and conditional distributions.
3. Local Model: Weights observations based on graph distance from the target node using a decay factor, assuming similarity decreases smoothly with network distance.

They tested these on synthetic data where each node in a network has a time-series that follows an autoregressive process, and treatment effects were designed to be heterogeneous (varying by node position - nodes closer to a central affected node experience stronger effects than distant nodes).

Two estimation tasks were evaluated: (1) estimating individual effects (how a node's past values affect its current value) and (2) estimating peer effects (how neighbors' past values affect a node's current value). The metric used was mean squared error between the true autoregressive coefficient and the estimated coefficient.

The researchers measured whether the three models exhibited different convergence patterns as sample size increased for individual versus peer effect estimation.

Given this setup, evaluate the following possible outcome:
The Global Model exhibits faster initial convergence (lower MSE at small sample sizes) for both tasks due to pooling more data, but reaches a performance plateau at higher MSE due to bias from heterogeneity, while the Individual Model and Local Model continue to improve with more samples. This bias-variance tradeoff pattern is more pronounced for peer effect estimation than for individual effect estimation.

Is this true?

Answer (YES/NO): NO